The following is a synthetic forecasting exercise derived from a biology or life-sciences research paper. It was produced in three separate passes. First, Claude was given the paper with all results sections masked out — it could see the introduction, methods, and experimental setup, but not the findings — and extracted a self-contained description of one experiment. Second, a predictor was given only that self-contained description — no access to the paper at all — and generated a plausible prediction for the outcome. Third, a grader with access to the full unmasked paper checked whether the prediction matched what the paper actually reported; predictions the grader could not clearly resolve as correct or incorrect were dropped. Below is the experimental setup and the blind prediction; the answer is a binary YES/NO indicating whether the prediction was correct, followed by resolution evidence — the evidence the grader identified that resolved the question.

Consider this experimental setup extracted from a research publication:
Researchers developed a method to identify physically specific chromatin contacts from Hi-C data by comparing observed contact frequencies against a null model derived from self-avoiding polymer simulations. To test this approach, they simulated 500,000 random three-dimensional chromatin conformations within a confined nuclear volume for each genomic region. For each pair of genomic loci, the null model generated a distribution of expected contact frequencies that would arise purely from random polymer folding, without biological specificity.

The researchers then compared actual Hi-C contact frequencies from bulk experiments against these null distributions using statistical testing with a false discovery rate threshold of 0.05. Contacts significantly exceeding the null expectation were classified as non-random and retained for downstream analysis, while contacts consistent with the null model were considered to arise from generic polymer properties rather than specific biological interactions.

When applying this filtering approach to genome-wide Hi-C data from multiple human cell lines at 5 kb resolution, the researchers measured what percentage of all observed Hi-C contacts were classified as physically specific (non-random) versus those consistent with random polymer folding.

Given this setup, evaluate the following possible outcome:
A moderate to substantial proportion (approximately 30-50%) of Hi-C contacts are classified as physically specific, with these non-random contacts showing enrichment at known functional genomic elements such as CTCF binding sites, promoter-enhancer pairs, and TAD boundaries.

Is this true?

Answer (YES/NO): NO